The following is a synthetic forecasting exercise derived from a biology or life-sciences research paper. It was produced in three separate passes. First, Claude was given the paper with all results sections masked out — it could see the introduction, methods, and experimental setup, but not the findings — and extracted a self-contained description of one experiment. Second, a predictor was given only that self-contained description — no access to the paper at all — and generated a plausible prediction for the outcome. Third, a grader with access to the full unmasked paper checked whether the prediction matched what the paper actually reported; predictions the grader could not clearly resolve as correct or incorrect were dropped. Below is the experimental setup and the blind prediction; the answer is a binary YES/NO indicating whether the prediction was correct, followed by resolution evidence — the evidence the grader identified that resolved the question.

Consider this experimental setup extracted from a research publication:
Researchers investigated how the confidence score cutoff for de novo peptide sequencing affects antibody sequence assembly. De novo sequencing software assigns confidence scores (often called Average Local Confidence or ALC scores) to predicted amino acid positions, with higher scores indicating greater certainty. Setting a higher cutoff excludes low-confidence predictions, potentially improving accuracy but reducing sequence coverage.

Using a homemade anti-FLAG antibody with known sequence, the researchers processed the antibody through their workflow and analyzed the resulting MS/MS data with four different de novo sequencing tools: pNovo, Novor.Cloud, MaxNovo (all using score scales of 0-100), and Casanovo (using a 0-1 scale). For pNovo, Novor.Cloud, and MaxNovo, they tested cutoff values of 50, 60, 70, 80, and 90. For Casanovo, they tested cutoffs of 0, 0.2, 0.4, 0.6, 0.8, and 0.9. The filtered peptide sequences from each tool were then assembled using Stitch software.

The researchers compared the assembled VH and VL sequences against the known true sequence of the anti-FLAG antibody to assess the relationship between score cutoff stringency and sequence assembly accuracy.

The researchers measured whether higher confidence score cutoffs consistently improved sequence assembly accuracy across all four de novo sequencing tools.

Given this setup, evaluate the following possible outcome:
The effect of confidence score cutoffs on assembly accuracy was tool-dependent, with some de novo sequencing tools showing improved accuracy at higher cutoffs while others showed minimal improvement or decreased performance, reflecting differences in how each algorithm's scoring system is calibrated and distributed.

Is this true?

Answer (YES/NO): YES